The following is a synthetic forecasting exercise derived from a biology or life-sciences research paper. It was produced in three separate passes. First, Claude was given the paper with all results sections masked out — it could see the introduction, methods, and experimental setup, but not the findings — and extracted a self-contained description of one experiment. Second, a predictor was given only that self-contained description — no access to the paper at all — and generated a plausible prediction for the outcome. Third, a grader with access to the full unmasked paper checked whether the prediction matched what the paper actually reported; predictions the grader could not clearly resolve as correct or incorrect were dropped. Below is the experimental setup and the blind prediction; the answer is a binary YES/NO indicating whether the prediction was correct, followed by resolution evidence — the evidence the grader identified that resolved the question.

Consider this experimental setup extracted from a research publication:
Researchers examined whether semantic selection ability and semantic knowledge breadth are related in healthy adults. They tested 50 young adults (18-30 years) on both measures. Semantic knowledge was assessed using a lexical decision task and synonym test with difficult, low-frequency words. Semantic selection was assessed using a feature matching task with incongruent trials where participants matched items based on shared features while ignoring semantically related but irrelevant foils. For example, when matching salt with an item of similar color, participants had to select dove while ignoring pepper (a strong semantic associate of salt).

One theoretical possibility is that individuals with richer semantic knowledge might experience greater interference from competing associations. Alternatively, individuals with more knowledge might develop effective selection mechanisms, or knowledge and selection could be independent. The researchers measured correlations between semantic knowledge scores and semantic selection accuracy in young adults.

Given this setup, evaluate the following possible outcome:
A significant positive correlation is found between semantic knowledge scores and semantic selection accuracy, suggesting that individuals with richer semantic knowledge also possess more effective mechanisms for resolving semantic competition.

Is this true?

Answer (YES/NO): NO